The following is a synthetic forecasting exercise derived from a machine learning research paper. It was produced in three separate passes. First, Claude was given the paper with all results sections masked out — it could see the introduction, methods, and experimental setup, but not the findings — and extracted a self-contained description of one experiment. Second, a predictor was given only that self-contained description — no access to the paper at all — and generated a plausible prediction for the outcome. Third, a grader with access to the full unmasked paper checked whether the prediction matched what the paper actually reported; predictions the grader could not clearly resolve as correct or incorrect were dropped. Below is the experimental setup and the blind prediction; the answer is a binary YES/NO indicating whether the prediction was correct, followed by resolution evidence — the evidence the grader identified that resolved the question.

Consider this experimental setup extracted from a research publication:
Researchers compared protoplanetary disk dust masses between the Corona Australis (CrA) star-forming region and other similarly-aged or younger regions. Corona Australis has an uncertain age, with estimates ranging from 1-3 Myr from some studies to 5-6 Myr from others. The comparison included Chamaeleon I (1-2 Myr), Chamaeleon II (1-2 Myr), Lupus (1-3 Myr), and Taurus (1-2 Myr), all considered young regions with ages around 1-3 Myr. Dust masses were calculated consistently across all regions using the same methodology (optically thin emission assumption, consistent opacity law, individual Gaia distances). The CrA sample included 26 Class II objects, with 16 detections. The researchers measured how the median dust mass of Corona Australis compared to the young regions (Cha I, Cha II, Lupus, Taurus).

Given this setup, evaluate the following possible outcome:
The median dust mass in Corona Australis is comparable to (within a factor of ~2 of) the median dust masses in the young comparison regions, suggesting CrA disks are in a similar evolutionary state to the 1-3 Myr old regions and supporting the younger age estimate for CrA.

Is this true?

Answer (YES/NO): NO